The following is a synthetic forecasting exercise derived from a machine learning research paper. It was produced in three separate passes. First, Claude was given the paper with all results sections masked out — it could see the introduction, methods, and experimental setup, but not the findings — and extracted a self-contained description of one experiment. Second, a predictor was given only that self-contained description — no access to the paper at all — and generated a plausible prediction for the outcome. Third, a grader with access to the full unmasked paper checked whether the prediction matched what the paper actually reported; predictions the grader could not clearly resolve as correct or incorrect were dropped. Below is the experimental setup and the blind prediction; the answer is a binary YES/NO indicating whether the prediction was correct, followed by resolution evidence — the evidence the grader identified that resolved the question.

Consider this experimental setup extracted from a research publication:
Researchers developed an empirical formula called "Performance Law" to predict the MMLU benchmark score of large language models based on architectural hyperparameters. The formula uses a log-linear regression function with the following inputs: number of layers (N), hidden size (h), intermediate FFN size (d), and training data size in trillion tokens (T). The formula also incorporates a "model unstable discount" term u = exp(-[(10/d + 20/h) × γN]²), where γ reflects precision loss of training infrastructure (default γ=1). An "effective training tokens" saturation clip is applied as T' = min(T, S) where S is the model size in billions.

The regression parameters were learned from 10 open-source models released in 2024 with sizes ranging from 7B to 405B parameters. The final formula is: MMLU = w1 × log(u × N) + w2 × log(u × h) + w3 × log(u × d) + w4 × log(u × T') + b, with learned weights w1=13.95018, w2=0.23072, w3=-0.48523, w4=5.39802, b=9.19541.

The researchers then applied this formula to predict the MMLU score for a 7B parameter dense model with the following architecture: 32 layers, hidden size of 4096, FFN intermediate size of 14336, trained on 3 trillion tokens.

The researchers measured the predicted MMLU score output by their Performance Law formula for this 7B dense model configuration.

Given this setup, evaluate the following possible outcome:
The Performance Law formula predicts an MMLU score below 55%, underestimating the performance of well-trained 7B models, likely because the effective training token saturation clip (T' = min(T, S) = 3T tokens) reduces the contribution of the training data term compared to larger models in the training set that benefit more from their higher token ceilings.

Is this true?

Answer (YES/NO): NO